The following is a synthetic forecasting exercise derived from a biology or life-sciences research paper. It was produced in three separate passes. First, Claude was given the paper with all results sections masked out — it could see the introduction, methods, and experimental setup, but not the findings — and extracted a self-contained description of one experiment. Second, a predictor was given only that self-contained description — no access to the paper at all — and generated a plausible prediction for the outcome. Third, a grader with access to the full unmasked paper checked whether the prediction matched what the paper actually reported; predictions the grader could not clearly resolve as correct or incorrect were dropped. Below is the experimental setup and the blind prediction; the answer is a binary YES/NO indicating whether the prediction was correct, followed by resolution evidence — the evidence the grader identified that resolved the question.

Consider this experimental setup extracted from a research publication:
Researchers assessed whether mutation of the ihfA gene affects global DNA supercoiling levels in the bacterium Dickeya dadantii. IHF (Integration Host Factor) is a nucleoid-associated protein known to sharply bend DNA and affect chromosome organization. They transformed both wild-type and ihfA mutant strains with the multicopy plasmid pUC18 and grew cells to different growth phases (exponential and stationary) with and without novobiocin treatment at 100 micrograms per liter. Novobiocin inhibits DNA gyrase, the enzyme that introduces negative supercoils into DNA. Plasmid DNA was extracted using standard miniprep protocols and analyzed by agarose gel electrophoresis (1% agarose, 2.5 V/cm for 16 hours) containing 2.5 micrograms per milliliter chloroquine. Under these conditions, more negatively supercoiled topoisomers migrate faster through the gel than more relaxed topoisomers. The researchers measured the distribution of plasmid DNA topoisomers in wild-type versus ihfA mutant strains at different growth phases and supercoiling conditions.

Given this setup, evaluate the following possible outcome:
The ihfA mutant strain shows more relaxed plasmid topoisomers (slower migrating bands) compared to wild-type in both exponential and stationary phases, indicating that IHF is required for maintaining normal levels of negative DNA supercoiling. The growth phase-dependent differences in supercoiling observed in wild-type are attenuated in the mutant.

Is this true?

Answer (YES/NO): NO